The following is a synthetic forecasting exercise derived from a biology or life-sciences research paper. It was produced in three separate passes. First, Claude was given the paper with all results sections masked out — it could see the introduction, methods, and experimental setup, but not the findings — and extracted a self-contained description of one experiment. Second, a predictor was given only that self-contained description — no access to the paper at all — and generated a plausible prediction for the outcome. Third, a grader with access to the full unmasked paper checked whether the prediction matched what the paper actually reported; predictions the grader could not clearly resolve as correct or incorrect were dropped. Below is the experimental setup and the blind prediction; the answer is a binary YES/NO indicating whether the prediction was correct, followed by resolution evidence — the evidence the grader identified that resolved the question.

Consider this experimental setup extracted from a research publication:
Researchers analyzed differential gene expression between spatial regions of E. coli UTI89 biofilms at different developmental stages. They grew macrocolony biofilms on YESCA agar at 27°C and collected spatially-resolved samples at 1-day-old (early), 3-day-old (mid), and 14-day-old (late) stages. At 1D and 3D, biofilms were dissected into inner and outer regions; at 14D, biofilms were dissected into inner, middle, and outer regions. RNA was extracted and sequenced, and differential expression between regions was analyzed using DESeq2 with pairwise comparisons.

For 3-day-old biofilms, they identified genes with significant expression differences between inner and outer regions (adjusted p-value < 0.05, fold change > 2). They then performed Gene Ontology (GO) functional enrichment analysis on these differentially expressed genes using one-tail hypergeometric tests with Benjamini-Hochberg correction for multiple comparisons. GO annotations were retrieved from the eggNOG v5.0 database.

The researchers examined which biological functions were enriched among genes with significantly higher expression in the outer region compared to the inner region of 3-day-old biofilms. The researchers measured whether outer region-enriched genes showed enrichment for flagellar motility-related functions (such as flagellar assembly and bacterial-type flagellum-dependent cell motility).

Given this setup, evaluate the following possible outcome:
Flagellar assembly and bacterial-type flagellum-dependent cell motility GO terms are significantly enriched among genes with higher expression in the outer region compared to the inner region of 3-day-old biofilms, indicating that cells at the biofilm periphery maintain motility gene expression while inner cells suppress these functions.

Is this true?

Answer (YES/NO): NO